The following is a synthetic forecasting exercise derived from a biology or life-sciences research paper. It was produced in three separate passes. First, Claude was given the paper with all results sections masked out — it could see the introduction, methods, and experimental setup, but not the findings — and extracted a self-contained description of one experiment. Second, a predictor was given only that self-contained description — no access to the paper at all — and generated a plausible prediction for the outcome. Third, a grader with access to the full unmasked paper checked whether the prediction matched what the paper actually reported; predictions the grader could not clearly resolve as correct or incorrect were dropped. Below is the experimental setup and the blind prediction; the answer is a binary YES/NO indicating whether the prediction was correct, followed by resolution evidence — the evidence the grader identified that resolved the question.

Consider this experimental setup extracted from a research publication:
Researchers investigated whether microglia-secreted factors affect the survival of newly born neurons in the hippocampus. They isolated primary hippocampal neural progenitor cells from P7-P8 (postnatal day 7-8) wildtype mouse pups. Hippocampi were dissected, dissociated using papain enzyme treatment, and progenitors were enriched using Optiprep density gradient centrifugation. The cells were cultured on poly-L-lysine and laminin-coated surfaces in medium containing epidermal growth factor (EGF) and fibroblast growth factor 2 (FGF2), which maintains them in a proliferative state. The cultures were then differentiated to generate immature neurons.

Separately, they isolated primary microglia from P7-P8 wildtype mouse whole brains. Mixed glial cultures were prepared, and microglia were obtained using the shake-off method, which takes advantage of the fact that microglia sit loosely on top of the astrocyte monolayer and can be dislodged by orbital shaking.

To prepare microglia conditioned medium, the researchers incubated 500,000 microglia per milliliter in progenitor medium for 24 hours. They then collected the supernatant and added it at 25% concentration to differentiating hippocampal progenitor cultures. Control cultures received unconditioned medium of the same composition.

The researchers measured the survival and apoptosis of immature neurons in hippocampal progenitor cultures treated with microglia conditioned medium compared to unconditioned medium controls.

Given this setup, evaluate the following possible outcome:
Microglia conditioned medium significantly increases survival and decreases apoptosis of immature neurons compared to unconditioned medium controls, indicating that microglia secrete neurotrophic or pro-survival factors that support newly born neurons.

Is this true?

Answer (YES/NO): NO